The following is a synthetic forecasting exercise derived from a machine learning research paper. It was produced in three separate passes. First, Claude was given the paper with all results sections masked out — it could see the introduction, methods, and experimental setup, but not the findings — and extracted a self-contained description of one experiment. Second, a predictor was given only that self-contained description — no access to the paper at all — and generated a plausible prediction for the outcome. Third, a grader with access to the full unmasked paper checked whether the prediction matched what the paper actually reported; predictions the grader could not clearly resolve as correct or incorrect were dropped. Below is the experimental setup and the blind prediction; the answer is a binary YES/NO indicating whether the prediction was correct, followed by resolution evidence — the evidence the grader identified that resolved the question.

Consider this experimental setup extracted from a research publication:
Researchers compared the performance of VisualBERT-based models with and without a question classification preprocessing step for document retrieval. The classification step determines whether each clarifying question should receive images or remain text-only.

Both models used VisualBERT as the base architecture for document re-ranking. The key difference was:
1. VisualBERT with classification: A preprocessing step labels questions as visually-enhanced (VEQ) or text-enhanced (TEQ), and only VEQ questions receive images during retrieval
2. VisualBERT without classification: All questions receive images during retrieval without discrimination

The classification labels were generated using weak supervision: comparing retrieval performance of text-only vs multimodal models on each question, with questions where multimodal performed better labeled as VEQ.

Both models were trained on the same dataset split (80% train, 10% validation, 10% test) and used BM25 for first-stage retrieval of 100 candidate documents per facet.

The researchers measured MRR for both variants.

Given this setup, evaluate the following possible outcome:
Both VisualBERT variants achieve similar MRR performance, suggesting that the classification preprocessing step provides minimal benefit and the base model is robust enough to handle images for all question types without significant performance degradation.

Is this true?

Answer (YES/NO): NO